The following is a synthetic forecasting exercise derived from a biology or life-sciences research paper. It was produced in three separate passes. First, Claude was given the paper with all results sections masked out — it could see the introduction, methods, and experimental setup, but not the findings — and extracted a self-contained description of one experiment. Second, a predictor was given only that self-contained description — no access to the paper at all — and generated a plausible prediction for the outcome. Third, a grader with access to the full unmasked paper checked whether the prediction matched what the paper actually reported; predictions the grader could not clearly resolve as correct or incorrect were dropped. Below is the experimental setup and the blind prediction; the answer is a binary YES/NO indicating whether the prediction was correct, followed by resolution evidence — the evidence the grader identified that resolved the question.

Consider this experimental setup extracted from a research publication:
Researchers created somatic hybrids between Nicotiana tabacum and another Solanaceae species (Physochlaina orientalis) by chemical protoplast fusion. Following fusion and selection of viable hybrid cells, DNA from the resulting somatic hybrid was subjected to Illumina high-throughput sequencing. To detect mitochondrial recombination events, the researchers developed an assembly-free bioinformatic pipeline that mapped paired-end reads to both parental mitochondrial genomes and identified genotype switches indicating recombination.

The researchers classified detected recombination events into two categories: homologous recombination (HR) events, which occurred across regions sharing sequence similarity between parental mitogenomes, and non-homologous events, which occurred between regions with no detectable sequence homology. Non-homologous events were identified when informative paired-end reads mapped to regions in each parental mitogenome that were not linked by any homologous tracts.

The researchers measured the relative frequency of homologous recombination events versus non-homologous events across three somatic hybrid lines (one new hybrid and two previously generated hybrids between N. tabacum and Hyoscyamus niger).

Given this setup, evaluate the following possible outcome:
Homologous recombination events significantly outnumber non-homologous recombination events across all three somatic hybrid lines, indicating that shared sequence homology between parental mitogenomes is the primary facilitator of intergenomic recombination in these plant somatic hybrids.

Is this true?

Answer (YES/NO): YES